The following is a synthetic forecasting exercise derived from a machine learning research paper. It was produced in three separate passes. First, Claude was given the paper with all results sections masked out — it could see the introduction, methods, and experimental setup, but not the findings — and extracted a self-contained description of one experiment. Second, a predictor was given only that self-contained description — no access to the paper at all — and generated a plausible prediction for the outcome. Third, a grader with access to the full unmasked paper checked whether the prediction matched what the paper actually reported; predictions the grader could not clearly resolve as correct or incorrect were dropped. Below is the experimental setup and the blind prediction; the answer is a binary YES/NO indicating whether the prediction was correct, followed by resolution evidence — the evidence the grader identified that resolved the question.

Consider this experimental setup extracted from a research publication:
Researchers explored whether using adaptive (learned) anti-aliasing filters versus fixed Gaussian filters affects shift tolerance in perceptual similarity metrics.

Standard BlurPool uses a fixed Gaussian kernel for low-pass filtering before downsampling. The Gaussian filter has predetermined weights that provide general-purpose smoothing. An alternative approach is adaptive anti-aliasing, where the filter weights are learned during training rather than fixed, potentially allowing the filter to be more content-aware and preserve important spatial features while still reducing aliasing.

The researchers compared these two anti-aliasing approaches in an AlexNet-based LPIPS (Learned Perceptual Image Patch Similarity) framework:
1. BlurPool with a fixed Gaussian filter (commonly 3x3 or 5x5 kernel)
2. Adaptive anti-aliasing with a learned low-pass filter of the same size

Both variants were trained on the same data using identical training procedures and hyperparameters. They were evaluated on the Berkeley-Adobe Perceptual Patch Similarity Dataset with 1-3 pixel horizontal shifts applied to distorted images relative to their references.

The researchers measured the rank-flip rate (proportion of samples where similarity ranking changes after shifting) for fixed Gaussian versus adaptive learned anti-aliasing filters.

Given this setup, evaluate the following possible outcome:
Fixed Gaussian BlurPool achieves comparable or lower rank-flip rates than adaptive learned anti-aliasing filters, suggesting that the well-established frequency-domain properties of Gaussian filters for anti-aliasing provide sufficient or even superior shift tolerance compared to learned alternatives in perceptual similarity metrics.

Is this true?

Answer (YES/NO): YES